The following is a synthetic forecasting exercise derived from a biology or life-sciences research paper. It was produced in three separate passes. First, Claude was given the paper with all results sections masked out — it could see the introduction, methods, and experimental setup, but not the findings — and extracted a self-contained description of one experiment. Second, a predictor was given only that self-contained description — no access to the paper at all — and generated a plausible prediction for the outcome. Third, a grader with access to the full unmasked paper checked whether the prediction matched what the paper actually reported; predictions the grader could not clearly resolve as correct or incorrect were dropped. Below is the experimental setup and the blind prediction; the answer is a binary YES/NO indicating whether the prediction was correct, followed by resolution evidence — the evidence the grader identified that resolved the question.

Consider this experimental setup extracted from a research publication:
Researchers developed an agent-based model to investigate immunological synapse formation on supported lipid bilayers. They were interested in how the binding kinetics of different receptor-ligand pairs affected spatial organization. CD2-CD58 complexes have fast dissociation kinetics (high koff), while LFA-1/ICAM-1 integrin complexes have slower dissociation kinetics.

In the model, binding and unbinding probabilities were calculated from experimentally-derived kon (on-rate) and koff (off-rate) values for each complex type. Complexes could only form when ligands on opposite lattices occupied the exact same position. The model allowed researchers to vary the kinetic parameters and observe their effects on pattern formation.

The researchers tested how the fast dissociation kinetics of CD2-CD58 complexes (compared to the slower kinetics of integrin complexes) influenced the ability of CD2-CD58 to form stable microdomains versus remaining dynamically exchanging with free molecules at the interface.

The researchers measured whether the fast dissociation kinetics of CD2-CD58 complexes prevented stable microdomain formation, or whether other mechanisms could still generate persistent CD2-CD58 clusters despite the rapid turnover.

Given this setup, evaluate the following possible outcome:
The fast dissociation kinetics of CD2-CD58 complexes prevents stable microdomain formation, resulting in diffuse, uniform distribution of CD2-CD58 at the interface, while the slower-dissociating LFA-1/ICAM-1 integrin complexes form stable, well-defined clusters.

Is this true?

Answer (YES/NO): NO